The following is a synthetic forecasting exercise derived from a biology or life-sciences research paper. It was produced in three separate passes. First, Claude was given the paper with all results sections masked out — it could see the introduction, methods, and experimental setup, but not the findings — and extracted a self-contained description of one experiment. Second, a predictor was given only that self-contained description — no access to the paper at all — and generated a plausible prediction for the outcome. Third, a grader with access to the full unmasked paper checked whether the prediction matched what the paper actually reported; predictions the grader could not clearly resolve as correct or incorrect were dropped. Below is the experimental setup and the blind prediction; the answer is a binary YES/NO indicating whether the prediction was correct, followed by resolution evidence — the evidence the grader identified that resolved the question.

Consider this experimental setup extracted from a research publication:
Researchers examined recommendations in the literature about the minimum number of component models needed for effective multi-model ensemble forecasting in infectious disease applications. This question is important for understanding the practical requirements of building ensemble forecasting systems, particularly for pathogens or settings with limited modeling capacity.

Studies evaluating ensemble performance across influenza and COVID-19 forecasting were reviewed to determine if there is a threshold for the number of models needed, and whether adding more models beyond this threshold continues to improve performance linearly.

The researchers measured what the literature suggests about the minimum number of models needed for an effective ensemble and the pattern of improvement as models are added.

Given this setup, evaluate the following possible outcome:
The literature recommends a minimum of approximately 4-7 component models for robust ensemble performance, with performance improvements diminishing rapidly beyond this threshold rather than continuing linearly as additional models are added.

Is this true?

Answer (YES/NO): NO